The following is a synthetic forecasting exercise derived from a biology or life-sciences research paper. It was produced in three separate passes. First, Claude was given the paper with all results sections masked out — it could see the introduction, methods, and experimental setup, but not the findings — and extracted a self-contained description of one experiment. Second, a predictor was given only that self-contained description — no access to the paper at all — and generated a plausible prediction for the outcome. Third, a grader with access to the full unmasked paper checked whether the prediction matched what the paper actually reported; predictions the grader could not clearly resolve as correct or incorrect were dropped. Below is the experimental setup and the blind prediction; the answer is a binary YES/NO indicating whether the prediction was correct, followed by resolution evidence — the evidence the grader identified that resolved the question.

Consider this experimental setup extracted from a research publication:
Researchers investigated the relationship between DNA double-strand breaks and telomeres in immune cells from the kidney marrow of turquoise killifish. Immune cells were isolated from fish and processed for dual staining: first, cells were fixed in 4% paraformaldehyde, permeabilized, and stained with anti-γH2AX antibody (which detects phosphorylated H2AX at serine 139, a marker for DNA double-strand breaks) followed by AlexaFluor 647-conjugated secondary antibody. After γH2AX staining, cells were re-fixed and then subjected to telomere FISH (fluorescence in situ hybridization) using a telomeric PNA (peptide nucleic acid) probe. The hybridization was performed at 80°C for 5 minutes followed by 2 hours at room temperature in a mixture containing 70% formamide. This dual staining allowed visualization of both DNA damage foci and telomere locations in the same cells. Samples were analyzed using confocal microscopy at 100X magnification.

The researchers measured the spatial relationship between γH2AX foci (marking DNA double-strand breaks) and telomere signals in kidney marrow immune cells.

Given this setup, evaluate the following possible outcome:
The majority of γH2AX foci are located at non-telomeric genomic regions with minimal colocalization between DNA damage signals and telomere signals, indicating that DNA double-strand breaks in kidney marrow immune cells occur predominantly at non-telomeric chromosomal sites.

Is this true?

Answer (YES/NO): YES